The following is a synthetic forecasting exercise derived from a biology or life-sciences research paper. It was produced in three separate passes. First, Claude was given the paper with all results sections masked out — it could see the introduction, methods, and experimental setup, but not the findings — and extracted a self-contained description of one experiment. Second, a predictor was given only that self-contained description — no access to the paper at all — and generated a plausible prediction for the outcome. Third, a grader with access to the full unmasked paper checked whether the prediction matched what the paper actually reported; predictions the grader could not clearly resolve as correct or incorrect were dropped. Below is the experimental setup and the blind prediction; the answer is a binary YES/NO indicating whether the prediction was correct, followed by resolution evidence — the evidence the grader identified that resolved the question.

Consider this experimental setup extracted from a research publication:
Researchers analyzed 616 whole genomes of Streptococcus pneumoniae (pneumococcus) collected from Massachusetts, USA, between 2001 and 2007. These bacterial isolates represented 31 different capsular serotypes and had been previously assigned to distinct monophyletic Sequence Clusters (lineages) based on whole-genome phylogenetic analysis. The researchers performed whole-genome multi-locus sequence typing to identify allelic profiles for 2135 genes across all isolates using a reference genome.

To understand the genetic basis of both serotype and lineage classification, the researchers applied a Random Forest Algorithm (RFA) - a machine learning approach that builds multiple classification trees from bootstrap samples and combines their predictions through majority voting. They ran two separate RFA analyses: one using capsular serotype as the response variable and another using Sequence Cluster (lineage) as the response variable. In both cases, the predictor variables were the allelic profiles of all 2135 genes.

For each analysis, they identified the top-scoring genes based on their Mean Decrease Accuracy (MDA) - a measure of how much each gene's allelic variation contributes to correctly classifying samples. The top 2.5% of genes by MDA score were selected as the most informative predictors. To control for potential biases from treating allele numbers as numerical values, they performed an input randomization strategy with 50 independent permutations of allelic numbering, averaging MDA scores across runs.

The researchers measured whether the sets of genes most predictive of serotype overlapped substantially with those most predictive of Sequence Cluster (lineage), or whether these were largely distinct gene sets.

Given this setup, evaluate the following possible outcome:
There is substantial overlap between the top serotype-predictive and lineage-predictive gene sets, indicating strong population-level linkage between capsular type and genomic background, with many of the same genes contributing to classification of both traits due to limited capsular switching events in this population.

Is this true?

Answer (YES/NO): NO